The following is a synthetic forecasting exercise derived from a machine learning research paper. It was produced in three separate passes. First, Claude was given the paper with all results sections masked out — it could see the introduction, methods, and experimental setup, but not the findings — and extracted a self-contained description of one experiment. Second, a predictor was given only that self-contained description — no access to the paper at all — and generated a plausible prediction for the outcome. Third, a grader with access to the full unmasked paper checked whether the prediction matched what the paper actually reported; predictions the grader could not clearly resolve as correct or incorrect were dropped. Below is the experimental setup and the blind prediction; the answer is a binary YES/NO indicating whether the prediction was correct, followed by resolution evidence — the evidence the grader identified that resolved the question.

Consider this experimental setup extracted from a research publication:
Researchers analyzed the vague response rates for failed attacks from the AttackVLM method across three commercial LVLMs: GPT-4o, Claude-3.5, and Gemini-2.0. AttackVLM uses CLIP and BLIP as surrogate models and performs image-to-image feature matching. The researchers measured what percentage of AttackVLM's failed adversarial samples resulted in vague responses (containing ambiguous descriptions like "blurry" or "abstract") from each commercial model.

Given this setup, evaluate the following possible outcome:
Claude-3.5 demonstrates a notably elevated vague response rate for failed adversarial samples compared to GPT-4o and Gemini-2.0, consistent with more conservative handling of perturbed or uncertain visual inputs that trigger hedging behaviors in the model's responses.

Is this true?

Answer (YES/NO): NO